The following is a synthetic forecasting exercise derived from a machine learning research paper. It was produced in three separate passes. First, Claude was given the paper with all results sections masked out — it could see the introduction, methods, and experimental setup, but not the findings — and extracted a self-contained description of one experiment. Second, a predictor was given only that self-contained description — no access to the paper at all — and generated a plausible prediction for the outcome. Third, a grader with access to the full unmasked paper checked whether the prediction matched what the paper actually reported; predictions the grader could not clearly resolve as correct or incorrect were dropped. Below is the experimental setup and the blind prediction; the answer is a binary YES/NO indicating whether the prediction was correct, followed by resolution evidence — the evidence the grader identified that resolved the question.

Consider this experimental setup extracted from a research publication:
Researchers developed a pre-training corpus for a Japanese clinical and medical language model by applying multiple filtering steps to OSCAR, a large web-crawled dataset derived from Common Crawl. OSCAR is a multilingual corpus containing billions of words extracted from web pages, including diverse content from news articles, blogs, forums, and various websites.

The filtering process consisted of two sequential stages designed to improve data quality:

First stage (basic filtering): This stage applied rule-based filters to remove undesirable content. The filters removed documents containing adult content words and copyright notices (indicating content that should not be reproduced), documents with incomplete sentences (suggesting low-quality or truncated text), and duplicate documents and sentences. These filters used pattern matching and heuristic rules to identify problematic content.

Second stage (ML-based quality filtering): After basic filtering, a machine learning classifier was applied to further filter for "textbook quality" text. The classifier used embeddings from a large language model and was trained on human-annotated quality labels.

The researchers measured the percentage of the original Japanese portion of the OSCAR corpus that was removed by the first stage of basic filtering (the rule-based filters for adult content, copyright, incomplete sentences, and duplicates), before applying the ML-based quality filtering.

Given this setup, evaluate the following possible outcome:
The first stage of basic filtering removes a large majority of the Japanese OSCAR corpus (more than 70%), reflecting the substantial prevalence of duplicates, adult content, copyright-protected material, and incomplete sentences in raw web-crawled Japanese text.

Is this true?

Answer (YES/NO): NO